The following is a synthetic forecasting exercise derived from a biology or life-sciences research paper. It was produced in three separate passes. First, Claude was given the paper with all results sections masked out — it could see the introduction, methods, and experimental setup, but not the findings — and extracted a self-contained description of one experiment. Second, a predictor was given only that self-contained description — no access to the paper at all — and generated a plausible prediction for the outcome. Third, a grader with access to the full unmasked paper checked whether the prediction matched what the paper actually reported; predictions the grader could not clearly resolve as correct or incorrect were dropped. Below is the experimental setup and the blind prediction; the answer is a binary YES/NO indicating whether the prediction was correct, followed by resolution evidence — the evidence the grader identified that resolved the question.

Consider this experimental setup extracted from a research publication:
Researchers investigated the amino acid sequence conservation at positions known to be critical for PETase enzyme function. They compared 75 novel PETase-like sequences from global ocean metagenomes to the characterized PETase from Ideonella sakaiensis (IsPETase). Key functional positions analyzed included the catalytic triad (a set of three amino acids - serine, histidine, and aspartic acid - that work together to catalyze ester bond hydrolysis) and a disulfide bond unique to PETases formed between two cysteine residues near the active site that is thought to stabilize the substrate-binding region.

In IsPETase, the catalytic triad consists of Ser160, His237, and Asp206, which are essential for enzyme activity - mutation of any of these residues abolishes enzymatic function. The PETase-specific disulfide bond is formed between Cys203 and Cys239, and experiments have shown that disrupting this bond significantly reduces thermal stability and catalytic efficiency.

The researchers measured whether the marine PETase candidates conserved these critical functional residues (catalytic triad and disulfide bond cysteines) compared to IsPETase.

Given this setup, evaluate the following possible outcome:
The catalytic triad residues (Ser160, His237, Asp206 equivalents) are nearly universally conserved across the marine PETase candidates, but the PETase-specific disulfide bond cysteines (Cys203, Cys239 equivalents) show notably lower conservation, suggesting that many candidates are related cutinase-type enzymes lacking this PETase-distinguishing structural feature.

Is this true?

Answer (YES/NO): NO